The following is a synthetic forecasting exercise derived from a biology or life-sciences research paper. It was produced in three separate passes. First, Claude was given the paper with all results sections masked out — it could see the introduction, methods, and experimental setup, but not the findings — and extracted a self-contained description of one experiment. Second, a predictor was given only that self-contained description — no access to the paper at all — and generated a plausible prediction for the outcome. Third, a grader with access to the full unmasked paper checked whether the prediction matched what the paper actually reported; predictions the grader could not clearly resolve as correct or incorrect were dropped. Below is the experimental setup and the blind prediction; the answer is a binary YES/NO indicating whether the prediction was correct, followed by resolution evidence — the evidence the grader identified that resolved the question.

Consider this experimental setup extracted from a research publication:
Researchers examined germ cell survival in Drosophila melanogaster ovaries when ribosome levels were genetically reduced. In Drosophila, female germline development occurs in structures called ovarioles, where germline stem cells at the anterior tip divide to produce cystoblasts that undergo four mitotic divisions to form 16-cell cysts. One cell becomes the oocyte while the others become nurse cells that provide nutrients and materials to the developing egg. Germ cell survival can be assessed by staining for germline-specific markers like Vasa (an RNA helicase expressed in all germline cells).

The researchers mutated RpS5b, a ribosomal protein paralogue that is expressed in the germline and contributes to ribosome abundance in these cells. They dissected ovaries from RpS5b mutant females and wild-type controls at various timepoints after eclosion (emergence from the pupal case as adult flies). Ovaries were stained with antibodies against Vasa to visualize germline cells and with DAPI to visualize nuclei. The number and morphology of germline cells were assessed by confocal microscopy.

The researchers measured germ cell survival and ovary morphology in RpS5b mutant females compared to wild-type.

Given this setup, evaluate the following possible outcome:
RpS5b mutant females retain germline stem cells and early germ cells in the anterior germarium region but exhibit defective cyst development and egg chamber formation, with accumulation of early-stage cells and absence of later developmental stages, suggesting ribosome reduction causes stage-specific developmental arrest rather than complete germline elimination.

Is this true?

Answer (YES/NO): NO